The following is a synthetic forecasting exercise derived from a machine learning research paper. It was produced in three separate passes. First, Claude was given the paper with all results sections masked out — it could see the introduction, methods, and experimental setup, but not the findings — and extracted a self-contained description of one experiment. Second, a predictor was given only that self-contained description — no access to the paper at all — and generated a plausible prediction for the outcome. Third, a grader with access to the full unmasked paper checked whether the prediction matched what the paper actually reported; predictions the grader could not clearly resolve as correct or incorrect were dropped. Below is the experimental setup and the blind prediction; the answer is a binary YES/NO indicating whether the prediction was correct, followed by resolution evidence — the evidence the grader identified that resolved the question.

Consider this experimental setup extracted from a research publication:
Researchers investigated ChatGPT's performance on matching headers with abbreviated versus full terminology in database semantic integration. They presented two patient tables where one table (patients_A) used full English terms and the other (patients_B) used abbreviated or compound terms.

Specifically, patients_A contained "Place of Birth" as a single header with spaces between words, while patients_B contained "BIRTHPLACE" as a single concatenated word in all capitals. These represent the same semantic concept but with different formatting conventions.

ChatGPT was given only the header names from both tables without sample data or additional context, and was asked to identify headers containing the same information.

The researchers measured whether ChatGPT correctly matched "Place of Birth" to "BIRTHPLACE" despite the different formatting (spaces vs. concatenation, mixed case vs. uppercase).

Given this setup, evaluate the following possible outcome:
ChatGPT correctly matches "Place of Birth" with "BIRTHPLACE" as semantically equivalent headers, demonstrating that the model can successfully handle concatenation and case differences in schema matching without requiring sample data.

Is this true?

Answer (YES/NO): YES